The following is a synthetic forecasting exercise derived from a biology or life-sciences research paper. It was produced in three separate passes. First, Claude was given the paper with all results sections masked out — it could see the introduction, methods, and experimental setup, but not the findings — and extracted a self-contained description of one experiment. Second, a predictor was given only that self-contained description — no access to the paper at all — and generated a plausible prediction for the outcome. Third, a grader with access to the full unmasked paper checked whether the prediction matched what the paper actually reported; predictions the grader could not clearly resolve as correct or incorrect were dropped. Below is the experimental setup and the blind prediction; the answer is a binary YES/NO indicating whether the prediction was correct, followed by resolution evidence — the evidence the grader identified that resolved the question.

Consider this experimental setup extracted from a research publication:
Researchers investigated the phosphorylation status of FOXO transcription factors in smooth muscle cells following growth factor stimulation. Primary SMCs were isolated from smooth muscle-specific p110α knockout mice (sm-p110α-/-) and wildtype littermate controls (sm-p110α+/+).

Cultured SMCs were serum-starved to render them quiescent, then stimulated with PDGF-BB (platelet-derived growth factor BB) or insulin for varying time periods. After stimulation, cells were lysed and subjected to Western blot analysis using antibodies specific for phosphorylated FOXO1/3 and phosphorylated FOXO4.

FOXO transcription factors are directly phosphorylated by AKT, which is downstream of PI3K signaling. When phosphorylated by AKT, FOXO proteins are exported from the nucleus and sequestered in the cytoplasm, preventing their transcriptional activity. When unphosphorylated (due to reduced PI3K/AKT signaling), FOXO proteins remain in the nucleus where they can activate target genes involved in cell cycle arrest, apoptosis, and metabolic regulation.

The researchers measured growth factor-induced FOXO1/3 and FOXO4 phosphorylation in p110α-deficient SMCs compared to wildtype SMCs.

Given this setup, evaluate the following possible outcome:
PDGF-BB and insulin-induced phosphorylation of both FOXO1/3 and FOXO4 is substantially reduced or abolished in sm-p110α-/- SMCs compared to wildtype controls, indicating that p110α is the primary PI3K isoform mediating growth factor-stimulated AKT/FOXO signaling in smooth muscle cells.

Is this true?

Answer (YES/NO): YES